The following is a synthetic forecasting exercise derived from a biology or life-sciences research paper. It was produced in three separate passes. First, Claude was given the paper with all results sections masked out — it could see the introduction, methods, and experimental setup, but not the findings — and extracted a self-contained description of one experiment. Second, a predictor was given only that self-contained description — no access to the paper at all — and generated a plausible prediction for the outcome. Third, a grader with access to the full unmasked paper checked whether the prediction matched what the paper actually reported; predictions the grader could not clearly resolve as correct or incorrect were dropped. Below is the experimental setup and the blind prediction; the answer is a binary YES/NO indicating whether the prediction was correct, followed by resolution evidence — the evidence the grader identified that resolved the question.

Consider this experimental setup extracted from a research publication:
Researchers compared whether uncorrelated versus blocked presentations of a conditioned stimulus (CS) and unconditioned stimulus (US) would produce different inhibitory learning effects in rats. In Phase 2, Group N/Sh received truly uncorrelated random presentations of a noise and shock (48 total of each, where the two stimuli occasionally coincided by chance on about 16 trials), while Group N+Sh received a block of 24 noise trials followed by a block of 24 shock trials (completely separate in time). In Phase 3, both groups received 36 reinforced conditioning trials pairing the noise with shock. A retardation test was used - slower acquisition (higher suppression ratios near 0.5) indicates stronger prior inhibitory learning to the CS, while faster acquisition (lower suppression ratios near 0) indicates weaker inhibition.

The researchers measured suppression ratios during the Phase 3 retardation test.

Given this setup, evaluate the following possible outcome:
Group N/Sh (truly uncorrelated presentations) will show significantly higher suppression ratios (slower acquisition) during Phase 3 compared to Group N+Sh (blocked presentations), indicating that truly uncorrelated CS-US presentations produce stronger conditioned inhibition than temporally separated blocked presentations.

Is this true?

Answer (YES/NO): NO